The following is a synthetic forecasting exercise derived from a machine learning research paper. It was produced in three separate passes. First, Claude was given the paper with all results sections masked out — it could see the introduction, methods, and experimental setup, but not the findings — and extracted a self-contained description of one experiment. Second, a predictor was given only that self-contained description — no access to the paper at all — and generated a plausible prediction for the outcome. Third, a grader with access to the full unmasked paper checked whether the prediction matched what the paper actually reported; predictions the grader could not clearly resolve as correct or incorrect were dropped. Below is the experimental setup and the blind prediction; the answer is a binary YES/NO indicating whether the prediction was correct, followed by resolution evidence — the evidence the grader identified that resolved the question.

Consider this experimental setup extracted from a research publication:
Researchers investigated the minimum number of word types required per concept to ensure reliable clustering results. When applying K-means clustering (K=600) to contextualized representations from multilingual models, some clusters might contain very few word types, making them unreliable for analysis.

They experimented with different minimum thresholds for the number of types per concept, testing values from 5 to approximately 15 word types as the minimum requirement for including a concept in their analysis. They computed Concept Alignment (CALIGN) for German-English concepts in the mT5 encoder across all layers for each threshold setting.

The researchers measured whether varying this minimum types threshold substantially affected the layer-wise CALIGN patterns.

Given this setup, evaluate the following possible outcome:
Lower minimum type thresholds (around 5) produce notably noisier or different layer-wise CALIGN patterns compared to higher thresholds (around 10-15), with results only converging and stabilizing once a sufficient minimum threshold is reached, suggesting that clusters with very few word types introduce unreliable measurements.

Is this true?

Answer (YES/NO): NO